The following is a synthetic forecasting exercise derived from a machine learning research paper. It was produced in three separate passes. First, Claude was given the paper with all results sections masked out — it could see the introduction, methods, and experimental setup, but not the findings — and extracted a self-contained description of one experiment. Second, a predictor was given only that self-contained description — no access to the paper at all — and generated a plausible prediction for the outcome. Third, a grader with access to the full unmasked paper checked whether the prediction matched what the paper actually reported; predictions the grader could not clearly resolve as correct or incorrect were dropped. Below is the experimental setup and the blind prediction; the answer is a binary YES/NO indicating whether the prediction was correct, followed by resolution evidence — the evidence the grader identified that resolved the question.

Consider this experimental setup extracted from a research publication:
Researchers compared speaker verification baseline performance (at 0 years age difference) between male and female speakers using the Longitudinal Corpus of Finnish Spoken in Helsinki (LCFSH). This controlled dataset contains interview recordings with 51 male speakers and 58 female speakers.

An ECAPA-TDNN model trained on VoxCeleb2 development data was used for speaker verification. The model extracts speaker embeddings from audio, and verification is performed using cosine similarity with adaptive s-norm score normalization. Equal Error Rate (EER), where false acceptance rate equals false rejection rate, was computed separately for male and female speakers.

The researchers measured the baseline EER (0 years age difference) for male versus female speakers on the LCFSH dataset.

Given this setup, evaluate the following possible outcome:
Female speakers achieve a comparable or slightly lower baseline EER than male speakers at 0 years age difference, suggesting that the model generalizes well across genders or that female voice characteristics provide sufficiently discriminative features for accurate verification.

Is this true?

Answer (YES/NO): NO